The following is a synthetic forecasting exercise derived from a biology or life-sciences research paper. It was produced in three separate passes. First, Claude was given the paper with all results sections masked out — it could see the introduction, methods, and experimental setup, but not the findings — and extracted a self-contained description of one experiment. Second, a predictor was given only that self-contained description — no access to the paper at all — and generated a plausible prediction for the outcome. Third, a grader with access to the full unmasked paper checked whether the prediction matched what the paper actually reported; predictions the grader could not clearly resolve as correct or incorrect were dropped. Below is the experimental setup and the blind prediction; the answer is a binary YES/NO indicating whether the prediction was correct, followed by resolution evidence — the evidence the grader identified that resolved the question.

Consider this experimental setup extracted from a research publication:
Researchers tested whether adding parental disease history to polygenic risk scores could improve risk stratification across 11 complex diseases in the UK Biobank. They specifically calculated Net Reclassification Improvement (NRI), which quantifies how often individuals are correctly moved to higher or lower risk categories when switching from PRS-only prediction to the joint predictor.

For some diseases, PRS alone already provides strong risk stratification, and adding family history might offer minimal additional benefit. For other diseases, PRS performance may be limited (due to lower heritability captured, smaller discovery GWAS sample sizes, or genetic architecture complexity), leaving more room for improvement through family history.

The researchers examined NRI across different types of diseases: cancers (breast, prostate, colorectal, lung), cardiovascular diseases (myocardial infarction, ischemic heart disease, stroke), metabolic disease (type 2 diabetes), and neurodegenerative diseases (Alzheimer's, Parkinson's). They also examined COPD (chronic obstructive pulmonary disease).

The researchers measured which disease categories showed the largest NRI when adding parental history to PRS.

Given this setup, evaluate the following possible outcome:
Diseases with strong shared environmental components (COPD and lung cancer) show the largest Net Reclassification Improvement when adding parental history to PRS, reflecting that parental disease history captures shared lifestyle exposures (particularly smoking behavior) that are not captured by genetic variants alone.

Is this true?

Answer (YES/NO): NO